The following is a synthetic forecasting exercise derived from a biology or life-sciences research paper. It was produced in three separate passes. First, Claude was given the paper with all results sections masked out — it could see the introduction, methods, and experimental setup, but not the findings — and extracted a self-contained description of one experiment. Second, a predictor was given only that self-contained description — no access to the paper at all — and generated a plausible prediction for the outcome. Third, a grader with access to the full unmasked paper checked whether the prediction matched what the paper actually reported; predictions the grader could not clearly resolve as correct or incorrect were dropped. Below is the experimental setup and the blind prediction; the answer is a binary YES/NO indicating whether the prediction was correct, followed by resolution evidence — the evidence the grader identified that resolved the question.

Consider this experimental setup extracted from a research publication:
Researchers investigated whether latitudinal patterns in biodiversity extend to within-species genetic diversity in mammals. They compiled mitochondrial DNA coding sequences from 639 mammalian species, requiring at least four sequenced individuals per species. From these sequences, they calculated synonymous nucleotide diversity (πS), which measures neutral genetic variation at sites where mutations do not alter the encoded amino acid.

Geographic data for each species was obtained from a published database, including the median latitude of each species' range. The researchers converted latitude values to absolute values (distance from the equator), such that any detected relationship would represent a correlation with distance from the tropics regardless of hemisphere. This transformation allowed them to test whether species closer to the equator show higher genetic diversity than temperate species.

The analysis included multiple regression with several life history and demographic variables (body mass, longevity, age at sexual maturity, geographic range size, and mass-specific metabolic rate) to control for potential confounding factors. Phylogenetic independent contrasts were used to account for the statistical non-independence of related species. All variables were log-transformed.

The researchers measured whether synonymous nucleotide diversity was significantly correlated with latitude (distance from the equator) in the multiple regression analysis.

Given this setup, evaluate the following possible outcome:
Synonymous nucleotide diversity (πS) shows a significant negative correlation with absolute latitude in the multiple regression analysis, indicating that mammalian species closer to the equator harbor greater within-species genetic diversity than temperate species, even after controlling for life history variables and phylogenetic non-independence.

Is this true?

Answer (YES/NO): NO